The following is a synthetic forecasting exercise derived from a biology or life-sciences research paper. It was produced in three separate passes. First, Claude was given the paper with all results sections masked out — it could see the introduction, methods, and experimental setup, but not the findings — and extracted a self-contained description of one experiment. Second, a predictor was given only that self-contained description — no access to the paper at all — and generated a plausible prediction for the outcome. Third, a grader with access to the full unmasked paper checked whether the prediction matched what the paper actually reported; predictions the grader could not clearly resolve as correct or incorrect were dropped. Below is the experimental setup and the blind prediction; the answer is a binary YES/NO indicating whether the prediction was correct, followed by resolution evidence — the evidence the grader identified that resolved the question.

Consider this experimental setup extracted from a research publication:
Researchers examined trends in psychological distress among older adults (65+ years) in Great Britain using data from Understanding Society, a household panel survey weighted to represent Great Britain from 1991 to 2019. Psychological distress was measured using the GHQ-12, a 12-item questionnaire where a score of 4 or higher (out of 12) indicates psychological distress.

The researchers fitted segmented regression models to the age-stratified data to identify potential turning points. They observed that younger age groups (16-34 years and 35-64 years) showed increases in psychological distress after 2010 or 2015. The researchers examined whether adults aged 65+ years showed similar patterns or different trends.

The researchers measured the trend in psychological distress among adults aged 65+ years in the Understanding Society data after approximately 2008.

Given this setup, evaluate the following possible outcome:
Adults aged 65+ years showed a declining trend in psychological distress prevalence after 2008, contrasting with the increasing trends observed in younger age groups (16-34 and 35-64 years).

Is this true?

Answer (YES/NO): YES